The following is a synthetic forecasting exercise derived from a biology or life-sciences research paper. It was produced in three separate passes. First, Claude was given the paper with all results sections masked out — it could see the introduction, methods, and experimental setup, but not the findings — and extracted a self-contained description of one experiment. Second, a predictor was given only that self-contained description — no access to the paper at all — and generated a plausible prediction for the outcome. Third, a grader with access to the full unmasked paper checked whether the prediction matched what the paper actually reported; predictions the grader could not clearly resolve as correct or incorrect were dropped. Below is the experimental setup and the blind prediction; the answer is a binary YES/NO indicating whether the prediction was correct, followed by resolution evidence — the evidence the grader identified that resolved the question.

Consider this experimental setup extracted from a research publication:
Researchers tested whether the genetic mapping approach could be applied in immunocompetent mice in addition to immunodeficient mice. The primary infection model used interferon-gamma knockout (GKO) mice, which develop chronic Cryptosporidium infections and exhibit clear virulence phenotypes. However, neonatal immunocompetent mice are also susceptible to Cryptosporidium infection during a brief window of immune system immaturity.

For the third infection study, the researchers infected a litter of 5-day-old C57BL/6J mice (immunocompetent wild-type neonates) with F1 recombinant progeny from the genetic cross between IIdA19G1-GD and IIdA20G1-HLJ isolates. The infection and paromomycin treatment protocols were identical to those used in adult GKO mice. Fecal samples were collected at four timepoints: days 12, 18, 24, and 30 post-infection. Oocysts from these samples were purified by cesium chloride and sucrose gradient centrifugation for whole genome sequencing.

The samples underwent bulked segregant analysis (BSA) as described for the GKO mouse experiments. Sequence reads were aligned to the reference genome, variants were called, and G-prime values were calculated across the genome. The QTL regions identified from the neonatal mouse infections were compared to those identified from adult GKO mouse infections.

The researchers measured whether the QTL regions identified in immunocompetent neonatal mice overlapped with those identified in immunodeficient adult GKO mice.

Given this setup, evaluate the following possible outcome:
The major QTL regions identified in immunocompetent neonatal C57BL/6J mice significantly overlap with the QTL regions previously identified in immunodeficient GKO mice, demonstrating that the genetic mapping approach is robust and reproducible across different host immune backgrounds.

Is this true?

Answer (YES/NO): YES